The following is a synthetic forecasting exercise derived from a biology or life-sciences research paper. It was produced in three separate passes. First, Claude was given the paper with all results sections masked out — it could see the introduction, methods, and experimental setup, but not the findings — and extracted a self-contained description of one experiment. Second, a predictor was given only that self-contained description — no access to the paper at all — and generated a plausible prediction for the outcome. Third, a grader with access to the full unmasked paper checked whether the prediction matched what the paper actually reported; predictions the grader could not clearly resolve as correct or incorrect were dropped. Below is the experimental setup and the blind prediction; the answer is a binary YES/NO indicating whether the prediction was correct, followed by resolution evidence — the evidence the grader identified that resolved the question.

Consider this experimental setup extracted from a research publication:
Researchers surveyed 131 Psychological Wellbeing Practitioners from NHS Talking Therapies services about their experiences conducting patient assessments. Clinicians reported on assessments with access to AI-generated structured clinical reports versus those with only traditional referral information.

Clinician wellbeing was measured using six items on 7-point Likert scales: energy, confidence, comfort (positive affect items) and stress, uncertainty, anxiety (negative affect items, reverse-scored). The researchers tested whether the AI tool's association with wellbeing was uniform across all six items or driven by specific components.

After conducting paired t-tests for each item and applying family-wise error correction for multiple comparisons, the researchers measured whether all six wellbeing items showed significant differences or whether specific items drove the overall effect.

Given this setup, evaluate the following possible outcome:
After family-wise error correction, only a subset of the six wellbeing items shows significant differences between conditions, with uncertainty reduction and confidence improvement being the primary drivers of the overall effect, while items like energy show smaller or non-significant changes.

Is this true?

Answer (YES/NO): NO